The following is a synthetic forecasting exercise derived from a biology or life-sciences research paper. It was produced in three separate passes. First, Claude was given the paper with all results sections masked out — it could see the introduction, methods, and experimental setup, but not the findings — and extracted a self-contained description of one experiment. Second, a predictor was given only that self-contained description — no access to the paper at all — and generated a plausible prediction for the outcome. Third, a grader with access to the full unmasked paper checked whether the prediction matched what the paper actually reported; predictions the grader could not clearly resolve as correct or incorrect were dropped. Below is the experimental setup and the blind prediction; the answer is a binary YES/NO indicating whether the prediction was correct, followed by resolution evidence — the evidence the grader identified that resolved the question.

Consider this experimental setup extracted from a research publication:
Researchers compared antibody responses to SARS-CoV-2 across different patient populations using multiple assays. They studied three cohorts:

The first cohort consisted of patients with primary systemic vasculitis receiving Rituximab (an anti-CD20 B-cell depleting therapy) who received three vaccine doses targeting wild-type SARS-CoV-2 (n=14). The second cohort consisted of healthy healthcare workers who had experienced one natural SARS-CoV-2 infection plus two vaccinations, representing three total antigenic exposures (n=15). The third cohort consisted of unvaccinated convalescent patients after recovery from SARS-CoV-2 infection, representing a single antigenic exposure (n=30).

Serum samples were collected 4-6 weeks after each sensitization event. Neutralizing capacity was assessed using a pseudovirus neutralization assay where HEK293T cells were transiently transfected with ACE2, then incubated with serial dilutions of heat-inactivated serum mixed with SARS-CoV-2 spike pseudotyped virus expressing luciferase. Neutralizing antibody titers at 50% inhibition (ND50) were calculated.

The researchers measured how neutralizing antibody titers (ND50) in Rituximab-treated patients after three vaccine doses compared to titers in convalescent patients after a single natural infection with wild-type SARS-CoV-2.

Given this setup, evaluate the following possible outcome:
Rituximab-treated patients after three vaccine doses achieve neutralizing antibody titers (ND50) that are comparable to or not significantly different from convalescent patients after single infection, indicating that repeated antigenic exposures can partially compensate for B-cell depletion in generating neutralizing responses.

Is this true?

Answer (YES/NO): YES